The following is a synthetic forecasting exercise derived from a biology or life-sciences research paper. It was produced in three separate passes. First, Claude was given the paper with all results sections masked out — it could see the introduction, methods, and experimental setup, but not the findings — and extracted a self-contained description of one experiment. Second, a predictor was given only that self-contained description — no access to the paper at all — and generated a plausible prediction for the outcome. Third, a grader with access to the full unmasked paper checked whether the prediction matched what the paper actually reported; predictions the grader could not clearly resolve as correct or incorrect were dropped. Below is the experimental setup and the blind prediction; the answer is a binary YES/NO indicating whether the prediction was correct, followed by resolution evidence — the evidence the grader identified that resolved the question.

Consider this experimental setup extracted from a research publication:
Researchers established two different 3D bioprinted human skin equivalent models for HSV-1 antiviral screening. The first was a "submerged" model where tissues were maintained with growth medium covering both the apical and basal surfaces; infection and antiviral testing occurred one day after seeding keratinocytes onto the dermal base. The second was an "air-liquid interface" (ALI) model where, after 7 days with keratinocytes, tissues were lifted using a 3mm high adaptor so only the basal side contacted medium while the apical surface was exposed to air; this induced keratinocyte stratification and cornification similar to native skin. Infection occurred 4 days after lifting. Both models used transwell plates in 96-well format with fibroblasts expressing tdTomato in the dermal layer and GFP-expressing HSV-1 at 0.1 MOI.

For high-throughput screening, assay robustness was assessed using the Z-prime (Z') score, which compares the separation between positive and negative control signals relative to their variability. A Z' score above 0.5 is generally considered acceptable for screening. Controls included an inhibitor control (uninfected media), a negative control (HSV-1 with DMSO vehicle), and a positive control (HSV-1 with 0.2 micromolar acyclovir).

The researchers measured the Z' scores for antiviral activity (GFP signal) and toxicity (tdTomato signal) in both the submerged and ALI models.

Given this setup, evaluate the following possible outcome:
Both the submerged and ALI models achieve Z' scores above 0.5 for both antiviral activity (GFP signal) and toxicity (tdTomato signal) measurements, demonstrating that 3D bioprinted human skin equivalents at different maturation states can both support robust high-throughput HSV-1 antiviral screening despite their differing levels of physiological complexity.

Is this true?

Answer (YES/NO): NO